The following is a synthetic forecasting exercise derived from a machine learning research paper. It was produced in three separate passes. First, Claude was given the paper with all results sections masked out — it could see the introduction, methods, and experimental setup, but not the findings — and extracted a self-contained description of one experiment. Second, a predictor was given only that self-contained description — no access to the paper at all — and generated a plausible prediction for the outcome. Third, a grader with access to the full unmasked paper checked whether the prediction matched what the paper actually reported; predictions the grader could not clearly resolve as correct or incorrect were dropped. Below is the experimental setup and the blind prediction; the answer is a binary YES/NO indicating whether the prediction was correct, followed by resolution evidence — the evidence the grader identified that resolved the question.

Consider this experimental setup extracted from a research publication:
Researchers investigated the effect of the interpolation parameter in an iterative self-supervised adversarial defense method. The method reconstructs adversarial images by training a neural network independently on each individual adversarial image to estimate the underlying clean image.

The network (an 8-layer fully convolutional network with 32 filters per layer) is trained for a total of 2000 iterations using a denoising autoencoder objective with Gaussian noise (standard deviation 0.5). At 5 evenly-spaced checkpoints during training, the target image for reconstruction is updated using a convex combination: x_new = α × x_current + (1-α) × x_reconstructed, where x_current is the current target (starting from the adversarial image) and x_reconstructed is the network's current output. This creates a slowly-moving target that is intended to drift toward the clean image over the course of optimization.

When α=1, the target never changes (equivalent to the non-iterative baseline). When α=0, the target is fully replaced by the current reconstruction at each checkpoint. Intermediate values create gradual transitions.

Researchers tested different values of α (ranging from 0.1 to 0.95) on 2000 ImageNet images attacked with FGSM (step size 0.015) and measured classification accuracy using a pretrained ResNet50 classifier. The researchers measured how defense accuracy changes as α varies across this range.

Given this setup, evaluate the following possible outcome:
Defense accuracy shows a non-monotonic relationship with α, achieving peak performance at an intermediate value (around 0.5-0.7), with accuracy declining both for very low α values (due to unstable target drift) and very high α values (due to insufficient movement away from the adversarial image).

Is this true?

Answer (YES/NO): NO